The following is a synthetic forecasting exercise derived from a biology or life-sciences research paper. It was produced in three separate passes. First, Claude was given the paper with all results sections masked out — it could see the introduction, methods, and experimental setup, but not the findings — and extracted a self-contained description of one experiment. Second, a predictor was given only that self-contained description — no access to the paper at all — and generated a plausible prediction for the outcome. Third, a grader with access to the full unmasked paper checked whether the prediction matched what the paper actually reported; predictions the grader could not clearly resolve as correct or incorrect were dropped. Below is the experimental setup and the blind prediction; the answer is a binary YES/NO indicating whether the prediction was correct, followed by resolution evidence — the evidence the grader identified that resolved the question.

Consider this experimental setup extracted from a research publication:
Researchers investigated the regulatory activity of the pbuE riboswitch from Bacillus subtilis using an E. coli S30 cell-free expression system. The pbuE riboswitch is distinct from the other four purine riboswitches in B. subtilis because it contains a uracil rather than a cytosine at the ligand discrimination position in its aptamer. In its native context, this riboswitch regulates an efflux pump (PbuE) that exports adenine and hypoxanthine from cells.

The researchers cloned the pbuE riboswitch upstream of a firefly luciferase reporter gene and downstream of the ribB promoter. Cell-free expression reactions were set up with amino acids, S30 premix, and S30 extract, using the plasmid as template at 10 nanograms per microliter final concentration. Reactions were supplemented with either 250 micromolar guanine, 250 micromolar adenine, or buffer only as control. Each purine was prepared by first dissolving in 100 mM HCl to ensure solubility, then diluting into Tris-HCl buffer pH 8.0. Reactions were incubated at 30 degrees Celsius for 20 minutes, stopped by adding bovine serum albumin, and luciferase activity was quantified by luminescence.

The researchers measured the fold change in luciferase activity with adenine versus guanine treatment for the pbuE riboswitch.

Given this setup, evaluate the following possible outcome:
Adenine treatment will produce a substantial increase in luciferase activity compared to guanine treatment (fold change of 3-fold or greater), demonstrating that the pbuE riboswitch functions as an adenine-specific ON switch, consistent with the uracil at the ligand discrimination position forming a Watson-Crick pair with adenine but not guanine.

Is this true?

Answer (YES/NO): YES